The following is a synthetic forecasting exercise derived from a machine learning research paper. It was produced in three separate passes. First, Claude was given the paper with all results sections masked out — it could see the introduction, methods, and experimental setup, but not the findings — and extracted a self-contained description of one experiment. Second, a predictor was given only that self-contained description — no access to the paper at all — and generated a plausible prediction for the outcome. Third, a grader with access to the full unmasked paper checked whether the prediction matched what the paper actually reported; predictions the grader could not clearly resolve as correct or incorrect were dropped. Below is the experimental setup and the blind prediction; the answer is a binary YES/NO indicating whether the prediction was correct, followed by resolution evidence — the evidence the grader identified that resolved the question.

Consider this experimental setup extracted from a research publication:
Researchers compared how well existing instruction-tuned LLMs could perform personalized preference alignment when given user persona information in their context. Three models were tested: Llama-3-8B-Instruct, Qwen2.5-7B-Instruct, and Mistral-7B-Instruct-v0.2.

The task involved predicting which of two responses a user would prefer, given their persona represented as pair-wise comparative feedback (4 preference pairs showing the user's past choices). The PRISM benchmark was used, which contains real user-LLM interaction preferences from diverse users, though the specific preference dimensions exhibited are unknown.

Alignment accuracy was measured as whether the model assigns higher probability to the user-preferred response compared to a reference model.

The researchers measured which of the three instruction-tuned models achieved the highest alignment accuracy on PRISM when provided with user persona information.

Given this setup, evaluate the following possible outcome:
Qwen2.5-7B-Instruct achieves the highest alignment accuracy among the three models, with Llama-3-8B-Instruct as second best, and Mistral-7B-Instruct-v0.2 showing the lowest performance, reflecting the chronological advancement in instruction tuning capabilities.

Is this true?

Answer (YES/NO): NO